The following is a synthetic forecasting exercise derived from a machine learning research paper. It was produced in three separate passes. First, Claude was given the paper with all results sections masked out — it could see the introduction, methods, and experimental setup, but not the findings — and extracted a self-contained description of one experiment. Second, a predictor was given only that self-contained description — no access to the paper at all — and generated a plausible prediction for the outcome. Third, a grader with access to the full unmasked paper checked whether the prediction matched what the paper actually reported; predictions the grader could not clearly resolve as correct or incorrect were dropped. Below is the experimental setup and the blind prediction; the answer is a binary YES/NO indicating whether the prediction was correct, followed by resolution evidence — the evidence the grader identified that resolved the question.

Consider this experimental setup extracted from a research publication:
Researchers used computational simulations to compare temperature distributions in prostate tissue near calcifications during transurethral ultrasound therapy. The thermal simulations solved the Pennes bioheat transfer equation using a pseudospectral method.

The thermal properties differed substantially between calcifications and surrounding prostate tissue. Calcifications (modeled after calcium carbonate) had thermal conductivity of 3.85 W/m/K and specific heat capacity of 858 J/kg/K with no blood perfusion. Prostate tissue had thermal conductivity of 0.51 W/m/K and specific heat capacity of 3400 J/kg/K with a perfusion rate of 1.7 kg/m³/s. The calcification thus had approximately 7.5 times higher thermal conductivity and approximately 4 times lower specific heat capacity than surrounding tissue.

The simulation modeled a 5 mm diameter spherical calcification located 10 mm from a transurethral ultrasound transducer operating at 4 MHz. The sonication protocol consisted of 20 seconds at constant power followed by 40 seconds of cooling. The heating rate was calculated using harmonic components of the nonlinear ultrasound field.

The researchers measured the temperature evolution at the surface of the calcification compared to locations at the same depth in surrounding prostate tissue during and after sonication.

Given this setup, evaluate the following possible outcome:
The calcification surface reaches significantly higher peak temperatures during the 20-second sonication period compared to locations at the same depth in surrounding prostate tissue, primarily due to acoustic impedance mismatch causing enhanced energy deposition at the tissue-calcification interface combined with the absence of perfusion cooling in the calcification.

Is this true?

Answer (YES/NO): NO